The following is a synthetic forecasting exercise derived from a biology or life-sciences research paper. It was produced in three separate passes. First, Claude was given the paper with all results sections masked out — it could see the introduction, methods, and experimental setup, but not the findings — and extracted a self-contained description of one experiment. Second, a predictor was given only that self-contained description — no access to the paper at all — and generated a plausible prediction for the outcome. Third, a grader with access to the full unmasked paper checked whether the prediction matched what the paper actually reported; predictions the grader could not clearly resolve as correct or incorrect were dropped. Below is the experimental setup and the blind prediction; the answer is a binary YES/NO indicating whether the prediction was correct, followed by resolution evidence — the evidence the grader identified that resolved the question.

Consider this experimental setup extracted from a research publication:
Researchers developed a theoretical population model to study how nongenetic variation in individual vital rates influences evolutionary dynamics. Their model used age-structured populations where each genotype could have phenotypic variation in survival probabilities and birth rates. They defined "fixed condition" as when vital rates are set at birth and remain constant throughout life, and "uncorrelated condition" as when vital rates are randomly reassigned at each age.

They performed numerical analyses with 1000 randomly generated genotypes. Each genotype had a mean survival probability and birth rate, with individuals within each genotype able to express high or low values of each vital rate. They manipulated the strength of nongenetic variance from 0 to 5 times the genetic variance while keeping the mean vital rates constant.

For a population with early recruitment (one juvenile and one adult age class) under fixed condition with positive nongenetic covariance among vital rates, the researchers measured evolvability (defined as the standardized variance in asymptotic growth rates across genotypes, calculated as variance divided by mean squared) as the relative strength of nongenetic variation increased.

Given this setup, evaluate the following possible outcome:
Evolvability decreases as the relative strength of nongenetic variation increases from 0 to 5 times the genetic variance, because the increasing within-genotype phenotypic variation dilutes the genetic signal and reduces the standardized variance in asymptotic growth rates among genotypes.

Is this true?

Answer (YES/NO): YES